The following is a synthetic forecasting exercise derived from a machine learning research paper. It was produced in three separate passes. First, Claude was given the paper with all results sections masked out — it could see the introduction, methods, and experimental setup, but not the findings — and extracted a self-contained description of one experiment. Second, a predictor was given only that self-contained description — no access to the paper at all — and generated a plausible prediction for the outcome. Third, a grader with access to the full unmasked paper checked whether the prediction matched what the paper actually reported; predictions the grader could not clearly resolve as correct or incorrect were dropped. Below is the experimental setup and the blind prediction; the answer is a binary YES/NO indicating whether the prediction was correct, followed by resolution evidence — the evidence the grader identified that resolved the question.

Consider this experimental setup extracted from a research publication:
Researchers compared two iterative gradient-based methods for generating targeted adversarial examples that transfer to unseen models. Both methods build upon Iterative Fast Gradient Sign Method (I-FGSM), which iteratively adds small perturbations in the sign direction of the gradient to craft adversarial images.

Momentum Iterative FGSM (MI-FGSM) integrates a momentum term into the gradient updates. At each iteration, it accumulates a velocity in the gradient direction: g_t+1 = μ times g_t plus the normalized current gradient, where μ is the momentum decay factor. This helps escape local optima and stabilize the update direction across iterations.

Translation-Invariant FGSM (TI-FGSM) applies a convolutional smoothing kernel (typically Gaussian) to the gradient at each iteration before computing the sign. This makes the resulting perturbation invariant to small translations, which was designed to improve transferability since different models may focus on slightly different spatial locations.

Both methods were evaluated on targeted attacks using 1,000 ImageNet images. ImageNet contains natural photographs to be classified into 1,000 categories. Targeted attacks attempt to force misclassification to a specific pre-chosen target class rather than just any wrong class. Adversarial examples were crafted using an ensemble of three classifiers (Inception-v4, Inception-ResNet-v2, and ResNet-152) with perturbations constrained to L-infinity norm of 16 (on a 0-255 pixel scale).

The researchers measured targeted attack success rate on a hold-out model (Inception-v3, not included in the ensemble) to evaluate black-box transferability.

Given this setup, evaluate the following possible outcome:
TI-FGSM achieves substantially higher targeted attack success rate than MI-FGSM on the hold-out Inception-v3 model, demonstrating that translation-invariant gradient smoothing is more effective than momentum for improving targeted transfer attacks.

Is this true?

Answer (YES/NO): NO